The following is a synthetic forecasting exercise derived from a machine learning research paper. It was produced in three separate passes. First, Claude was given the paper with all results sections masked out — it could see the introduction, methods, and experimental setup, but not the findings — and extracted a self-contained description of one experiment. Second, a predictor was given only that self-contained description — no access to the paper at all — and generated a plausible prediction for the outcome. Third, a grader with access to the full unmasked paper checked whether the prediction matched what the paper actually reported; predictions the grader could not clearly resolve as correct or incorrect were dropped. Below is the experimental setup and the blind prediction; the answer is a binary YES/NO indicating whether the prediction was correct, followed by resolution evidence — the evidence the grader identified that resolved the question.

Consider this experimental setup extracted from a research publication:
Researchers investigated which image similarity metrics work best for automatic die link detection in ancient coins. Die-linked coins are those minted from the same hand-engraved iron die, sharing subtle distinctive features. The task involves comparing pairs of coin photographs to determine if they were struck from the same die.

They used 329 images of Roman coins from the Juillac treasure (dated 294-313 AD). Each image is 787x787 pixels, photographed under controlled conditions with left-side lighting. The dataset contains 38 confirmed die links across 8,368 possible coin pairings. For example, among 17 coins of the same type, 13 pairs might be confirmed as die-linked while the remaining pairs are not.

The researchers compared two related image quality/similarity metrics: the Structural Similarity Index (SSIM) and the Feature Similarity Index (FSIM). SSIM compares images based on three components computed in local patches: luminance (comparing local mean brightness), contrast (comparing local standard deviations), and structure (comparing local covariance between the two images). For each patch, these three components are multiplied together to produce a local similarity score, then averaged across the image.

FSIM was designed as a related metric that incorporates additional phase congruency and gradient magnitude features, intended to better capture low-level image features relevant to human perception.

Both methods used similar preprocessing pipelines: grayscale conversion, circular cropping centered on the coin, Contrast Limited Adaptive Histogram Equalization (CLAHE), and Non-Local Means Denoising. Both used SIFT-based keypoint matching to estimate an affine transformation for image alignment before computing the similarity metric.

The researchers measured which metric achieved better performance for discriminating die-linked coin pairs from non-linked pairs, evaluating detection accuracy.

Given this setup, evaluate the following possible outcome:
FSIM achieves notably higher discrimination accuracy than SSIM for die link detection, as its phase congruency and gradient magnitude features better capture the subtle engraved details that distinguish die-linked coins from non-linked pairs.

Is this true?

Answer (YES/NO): NO